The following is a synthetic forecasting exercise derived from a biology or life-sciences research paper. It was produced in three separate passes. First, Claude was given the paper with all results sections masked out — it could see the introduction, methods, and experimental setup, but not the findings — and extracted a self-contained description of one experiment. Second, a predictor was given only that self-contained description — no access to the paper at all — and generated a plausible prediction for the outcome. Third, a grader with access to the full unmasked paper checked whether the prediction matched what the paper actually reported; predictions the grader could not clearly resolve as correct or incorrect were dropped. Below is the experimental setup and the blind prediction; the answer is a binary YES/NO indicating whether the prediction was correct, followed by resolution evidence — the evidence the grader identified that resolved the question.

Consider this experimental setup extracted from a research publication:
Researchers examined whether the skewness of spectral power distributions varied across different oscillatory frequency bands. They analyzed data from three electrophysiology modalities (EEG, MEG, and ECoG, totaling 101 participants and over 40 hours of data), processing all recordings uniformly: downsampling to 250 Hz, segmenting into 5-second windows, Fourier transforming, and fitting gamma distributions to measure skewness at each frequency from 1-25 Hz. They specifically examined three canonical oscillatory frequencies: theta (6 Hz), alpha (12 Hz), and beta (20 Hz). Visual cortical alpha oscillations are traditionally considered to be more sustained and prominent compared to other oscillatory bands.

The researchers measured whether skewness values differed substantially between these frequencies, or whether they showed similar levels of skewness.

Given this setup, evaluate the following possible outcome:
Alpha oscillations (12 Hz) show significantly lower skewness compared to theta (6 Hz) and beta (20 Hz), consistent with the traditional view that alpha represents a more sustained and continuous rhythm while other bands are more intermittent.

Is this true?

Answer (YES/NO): NO